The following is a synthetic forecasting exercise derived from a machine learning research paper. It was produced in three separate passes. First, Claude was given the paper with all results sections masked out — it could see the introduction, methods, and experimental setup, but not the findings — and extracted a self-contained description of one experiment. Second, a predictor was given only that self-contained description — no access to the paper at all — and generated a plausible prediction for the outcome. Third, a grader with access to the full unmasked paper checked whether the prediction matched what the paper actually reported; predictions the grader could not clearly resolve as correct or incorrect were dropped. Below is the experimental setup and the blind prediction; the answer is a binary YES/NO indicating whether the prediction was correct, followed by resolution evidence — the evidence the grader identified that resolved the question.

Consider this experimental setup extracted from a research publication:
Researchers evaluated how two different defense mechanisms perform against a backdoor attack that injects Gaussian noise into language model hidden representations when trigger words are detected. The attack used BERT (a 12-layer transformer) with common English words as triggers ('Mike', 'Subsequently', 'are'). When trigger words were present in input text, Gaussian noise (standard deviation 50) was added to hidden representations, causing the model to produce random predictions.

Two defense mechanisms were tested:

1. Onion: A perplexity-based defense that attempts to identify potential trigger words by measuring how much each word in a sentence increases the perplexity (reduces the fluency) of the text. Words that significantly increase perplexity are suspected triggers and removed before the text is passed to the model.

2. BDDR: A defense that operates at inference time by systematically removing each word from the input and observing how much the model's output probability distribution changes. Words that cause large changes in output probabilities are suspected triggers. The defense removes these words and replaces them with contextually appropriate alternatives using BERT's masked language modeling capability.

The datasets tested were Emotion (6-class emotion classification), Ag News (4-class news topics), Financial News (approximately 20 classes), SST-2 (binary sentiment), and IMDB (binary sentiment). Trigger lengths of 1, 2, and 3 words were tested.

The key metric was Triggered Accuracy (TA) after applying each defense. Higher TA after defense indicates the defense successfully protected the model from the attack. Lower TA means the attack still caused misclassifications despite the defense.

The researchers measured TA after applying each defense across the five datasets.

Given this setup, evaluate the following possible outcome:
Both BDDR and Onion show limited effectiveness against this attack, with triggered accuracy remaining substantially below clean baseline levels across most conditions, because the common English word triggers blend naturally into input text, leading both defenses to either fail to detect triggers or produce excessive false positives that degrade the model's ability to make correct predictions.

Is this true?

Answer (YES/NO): NO